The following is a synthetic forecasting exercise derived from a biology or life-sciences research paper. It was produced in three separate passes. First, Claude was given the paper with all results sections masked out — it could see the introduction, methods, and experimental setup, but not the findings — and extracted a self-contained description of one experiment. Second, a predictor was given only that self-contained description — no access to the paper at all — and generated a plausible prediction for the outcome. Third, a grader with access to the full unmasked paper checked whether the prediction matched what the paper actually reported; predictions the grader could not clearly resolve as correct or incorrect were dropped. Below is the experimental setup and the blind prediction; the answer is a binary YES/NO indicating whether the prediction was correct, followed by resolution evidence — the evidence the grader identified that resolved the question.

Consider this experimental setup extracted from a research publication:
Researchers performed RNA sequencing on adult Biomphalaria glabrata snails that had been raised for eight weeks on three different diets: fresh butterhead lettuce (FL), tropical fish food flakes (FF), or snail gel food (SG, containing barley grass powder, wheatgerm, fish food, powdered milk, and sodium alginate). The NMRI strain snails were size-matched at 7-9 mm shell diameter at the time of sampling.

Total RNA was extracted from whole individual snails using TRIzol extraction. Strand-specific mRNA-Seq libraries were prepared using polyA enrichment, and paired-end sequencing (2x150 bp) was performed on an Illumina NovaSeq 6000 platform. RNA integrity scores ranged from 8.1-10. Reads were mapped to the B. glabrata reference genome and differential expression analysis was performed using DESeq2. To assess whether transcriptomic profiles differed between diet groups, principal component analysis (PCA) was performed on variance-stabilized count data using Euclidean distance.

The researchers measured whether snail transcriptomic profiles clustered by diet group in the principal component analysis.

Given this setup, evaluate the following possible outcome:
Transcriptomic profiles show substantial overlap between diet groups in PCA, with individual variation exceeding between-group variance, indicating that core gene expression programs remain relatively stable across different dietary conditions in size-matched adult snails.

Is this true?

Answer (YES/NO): NO